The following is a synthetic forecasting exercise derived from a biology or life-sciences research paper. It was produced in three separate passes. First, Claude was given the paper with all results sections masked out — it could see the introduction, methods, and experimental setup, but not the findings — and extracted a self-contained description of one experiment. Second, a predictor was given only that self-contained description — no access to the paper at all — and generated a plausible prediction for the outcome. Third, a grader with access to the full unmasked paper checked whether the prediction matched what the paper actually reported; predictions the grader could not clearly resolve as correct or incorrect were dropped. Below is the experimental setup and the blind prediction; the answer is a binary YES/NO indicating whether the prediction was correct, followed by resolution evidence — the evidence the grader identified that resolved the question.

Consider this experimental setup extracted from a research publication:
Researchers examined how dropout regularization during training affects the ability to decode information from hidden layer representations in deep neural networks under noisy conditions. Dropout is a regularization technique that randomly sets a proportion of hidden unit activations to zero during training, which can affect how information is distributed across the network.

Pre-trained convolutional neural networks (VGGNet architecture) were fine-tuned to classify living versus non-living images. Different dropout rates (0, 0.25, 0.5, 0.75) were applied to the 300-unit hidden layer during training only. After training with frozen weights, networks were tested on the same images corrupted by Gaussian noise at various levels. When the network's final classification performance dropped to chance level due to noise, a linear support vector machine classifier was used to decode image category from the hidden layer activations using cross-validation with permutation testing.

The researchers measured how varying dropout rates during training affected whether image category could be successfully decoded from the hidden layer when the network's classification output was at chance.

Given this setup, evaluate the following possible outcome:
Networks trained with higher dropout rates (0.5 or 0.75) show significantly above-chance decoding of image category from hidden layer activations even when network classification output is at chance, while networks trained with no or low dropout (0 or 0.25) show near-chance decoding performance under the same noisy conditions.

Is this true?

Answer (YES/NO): NO